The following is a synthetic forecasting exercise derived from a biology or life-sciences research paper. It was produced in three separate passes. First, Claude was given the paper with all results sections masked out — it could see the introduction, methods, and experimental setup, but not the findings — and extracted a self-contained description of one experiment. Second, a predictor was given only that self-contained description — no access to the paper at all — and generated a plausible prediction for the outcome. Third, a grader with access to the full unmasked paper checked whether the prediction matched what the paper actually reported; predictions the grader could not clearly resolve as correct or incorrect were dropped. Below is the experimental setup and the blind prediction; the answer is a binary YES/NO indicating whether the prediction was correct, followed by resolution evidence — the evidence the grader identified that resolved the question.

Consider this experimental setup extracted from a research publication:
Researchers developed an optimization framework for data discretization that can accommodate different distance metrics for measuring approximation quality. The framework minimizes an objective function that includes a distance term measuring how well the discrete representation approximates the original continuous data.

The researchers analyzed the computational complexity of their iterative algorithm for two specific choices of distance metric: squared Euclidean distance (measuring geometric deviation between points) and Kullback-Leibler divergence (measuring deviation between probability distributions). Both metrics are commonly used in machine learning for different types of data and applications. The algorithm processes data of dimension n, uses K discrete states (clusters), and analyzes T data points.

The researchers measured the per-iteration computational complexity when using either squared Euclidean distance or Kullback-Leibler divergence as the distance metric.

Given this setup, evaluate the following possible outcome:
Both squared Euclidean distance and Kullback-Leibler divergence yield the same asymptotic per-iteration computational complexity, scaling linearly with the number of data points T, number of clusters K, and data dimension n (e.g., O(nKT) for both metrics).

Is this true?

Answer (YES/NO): YES